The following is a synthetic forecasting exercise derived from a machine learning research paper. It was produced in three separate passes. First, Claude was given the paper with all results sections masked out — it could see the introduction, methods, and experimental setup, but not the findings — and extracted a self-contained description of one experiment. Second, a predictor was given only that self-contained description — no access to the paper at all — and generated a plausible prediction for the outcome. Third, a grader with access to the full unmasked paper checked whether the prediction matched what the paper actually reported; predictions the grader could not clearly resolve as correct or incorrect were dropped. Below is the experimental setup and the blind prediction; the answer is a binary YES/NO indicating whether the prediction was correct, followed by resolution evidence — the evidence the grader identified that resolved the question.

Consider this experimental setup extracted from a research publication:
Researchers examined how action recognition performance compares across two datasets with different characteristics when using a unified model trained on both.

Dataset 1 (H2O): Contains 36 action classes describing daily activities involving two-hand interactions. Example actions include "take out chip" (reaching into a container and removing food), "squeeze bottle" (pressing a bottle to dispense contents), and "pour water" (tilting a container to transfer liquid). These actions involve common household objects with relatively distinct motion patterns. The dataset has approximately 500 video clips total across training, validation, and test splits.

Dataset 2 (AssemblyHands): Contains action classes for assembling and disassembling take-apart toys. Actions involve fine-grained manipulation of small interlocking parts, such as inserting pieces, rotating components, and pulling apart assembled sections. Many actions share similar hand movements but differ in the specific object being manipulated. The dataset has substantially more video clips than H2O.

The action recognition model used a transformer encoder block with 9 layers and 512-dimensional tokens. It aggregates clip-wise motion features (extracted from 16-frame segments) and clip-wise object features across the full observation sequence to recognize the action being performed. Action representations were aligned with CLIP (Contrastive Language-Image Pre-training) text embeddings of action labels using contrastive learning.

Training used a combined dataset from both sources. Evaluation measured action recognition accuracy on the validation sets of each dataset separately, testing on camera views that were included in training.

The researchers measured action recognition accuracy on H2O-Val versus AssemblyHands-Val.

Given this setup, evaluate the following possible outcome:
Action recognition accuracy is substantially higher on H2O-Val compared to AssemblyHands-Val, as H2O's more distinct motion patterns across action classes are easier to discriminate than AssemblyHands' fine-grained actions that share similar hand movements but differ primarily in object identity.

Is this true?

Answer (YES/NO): YES